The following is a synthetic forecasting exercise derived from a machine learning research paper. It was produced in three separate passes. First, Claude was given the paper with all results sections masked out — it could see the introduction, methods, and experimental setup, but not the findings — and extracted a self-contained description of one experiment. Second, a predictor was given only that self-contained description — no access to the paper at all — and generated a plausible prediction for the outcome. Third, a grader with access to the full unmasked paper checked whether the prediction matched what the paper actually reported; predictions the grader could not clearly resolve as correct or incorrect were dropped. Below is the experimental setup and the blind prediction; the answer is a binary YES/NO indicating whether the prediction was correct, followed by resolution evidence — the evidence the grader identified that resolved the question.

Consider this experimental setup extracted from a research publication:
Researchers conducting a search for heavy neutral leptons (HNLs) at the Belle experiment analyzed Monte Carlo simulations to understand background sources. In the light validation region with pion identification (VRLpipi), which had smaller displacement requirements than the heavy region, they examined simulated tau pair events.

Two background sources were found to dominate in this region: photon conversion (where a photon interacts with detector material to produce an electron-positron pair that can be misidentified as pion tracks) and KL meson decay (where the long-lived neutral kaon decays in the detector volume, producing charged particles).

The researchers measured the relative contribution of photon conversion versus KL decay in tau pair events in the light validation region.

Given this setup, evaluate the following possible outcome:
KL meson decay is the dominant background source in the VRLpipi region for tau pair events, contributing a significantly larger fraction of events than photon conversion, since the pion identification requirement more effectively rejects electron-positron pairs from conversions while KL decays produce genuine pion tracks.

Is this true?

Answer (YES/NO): NO